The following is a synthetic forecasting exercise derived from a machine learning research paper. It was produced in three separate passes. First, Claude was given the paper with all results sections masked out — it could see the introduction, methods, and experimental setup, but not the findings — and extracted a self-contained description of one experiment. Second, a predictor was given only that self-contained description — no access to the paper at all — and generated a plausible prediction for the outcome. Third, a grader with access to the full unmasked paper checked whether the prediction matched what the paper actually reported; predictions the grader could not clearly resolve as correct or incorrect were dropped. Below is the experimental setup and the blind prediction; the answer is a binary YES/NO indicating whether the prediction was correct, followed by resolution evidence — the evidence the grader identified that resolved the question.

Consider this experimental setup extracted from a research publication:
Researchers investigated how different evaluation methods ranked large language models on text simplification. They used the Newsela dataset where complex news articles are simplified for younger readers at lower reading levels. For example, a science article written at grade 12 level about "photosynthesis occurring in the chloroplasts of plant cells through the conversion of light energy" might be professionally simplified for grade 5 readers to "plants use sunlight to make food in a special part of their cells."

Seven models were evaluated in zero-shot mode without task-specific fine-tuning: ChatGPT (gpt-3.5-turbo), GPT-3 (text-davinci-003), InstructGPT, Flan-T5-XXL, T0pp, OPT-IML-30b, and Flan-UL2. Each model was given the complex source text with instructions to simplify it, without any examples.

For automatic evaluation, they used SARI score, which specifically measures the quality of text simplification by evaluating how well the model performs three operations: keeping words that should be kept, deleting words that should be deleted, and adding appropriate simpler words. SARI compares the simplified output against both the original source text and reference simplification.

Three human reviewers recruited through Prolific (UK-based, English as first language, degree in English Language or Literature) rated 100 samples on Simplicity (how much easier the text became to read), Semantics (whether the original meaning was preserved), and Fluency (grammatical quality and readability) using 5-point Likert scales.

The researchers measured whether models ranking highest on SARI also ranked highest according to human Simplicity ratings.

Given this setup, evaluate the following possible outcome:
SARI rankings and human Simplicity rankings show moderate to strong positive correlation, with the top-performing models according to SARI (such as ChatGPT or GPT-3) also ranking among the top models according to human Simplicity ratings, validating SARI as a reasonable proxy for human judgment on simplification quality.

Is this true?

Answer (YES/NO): NO